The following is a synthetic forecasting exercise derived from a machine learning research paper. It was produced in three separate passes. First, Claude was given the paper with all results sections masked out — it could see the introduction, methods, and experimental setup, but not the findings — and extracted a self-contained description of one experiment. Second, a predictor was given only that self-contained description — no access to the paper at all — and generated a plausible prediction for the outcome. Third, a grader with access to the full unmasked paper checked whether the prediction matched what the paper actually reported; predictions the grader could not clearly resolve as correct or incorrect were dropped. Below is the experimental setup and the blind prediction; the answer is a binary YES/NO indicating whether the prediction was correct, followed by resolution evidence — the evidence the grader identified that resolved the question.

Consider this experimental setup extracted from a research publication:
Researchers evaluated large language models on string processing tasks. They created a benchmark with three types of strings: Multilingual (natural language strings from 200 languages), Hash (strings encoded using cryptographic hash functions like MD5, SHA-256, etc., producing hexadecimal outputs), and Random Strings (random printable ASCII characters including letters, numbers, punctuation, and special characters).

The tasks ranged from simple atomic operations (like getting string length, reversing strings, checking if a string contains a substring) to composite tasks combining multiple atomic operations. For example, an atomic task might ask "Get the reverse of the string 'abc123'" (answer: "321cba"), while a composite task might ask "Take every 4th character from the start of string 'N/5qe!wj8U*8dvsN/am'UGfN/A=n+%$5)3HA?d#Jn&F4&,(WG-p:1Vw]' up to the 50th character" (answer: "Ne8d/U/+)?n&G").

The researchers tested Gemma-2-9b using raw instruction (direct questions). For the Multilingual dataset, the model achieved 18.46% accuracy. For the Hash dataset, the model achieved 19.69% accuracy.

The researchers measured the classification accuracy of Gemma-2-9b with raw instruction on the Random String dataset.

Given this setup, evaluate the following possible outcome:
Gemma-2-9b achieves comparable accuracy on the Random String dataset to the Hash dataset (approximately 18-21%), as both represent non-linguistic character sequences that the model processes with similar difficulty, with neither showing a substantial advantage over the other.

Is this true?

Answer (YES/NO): NO